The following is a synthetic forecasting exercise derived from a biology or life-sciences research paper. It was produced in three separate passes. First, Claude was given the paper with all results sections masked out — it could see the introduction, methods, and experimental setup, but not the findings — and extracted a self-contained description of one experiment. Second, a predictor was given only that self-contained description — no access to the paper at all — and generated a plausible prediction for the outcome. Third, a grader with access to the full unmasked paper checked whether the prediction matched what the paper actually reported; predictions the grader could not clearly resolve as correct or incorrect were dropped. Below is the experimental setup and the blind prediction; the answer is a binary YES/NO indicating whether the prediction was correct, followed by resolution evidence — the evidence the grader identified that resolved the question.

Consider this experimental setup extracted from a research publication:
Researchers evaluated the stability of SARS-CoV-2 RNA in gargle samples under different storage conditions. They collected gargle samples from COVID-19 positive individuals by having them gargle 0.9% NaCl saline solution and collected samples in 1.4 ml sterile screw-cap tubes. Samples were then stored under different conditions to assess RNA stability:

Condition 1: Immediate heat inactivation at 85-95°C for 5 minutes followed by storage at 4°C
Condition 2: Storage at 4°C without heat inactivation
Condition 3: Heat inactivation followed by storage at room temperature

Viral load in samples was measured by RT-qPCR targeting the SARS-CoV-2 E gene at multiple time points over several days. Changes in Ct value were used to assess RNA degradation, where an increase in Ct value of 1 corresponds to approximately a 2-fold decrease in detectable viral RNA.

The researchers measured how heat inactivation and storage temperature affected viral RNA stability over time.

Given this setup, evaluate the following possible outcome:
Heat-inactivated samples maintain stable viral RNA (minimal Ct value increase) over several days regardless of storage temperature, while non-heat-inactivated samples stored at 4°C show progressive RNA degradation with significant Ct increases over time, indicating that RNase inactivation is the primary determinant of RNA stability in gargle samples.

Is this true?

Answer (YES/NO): NO